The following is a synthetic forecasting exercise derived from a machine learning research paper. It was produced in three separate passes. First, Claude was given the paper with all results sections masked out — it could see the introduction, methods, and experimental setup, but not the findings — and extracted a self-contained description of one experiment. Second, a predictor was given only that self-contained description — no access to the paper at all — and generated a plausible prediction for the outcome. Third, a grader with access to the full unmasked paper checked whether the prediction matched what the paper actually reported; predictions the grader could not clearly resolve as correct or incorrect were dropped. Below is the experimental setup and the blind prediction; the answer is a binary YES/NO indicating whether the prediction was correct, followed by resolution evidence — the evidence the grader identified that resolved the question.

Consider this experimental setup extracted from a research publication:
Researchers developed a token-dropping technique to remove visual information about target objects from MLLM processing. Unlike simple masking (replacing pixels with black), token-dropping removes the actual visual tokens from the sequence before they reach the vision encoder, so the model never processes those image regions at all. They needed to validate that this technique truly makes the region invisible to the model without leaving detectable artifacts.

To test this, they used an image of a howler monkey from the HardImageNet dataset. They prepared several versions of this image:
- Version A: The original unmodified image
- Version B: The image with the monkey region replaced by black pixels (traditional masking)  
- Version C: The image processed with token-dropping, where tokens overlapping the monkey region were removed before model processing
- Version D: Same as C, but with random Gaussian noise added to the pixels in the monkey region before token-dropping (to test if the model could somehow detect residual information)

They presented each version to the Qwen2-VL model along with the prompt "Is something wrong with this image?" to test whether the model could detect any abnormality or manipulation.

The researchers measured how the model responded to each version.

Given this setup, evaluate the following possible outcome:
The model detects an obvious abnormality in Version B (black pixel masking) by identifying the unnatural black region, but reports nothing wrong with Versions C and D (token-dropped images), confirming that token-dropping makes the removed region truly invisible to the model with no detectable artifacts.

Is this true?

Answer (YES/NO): NO